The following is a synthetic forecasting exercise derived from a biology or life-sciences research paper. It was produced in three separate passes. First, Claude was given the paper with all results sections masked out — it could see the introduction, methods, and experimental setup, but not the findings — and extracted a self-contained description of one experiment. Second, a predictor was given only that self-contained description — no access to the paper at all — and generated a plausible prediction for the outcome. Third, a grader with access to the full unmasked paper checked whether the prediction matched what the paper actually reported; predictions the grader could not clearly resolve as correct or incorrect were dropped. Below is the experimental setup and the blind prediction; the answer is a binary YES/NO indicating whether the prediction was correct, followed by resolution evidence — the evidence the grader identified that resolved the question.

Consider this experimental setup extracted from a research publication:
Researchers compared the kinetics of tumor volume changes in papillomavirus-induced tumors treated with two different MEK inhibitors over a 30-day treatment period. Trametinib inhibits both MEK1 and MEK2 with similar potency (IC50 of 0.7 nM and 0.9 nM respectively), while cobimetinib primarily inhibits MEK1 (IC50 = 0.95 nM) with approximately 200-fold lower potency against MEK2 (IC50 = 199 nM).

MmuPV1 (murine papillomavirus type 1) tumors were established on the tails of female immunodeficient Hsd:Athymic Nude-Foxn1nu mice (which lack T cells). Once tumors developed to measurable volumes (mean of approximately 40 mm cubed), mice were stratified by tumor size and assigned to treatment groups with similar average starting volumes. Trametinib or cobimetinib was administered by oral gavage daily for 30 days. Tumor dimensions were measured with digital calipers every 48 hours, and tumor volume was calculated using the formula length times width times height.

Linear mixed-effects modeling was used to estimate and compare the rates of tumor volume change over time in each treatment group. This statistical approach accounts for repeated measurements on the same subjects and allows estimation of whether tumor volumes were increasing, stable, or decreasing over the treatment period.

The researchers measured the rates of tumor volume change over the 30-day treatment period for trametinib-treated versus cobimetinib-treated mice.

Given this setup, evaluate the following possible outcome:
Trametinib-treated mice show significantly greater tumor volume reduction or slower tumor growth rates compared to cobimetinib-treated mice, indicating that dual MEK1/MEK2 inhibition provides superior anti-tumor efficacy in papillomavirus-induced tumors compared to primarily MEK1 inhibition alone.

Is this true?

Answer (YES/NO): YES